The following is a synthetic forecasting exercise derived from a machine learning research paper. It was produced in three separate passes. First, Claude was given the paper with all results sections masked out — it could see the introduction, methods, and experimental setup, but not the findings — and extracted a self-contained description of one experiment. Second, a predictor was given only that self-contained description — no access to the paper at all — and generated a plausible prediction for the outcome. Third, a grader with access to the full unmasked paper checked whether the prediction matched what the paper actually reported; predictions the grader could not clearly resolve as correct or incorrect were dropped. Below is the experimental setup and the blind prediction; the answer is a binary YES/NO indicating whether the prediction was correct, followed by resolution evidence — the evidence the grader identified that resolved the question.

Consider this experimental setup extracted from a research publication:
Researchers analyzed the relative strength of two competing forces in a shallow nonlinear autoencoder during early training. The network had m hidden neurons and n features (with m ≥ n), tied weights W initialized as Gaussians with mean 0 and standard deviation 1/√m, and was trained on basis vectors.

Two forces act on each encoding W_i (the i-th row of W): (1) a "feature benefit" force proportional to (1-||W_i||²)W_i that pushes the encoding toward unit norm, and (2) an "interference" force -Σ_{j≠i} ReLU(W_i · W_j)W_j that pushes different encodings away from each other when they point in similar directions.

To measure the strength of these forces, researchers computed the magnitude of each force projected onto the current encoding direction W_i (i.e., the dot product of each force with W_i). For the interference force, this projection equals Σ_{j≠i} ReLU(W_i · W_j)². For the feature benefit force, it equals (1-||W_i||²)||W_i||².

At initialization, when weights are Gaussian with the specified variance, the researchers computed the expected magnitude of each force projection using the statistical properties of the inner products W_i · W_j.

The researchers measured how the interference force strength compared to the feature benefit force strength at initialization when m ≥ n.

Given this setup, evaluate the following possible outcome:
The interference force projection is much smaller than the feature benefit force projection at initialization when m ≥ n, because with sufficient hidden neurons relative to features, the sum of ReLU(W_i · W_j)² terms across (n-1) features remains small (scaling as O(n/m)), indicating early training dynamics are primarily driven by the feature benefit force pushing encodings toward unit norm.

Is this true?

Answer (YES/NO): YES